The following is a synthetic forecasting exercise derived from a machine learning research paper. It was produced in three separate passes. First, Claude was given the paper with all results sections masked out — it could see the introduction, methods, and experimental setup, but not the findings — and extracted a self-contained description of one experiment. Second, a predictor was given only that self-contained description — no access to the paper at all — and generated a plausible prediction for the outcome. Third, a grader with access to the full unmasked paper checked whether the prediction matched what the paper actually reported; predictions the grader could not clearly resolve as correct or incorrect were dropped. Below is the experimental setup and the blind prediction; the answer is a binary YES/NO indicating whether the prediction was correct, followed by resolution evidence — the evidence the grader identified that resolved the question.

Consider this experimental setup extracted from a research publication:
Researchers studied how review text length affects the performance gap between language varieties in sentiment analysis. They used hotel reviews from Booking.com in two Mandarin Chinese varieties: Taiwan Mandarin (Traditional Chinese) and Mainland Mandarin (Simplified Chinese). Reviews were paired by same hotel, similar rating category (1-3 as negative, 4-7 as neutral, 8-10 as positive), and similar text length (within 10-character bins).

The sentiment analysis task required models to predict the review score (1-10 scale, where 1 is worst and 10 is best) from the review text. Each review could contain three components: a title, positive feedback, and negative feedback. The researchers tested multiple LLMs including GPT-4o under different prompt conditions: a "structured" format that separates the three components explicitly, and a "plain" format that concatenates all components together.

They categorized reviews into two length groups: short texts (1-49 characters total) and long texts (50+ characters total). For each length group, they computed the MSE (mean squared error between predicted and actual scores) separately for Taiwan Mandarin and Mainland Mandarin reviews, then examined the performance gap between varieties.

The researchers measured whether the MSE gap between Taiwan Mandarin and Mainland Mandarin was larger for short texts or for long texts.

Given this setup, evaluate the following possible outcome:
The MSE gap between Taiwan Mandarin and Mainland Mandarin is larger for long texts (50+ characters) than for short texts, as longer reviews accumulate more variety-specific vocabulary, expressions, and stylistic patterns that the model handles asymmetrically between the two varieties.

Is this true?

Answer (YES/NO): NO